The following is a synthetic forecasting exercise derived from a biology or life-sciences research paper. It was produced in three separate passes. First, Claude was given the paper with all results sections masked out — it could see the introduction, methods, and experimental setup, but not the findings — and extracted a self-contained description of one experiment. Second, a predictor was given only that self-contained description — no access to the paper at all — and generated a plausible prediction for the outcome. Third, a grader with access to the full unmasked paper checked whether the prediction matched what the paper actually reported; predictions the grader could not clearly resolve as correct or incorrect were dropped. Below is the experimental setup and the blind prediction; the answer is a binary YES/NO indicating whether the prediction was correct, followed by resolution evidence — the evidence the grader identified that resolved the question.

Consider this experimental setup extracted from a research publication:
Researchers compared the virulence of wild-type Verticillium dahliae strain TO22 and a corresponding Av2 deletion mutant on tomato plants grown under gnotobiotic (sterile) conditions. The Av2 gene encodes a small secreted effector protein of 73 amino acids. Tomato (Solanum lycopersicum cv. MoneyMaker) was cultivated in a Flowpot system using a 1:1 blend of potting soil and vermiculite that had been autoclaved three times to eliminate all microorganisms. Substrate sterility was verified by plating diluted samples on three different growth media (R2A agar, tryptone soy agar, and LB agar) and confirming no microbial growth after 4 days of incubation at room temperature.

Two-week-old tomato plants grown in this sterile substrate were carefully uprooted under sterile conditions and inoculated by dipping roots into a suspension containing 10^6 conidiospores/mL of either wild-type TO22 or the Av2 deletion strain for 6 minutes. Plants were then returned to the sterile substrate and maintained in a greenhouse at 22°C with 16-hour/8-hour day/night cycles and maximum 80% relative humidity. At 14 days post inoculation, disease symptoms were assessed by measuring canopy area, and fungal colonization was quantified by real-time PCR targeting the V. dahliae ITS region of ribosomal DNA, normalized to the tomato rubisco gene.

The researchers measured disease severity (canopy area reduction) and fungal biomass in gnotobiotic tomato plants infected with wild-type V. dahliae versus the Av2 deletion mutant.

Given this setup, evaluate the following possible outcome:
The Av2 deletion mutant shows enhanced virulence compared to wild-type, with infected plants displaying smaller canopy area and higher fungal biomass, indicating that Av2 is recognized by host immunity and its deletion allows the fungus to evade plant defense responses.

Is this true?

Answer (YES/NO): NO